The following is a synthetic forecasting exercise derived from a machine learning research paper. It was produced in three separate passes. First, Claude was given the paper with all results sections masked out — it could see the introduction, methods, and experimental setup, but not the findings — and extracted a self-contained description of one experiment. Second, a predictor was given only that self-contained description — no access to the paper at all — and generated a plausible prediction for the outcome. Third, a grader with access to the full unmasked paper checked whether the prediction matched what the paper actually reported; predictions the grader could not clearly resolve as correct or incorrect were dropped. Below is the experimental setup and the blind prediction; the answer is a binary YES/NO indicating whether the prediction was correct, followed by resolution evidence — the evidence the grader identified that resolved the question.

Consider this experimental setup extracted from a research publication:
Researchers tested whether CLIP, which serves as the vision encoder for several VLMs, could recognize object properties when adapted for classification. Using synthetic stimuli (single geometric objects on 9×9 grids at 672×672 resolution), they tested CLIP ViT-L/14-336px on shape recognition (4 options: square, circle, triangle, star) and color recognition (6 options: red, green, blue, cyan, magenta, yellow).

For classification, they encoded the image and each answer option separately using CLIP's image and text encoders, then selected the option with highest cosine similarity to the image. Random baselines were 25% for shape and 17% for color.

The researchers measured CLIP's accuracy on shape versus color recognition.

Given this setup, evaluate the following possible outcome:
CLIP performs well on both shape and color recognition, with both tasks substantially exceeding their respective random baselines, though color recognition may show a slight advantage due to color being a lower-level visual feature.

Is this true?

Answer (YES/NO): YES